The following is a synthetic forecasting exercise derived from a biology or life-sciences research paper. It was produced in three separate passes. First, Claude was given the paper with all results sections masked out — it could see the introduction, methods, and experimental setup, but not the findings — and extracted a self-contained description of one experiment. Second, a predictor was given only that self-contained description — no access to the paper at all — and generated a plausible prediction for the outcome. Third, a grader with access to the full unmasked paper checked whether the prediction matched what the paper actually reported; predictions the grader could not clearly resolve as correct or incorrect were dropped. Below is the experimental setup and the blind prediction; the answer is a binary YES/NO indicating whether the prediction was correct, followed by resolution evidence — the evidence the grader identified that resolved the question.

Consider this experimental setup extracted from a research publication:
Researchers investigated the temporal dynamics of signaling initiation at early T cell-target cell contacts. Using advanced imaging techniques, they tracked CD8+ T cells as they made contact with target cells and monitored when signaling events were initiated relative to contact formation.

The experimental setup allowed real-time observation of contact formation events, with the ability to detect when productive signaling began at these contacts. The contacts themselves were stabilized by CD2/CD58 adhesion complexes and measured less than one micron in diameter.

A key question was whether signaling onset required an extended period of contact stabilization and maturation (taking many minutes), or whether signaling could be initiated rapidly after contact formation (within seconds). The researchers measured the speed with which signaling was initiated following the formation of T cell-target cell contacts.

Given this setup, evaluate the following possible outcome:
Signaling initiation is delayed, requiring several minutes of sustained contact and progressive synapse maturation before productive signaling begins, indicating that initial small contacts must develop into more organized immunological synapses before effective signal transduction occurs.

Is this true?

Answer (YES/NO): NO